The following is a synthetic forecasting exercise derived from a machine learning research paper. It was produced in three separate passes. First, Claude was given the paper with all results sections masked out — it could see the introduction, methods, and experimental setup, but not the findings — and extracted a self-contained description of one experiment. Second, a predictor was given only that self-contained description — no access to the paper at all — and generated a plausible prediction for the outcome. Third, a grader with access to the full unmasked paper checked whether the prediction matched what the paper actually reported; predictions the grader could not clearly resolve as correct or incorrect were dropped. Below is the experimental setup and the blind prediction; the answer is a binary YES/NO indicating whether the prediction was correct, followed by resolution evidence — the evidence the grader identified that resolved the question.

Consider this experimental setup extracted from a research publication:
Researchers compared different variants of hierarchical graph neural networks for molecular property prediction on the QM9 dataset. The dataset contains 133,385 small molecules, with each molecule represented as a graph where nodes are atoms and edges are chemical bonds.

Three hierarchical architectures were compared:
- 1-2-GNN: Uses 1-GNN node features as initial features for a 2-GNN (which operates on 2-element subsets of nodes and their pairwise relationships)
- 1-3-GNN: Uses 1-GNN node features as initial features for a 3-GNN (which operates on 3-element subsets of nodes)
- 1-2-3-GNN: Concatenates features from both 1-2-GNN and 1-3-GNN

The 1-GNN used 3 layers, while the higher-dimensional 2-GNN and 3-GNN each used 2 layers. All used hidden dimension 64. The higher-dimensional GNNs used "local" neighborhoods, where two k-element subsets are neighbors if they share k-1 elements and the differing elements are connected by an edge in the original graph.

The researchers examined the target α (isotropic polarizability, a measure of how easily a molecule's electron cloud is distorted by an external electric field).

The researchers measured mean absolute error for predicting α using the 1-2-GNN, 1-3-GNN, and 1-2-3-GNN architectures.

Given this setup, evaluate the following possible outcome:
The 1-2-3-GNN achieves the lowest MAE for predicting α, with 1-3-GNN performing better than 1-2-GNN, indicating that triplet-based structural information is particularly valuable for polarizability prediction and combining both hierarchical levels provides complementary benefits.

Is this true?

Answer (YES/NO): NO